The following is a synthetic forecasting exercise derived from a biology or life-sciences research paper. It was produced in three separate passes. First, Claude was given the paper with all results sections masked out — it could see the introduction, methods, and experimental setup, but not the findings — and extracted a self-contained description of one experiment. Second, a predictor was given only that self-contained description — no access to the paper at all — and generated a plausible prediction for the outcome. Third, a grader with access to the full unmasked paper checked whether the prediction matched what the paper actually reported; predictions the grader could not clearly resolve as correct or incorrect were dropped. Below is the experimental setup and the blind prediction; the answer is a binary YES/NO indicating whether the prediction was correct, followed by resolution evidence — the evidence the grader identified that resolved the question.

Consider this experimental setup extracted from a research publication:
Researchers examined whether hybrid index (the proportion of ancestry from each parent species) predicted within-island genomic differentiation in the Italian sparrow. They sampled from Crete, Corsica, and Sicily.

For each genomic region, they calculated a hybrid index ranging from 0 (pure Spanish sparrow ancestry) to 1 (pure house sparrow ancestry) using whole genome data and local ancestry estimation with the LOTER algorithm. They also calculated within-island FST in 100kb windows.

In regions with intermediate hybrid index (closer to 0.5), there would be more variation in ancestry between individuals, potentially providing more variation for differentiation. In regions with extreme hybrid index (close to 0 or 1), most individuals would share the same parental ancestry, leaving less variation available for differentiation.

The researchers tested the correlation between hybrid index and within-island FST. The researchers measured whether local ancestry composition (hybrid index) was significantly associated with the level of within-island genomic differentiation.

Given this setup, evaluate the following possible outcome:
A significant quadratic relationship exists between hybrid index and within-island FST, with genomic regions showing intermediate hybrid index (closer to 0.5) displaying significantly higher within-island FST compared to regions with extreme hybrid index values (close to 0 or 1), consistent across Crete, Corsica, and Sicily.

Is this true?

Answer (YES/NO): NO